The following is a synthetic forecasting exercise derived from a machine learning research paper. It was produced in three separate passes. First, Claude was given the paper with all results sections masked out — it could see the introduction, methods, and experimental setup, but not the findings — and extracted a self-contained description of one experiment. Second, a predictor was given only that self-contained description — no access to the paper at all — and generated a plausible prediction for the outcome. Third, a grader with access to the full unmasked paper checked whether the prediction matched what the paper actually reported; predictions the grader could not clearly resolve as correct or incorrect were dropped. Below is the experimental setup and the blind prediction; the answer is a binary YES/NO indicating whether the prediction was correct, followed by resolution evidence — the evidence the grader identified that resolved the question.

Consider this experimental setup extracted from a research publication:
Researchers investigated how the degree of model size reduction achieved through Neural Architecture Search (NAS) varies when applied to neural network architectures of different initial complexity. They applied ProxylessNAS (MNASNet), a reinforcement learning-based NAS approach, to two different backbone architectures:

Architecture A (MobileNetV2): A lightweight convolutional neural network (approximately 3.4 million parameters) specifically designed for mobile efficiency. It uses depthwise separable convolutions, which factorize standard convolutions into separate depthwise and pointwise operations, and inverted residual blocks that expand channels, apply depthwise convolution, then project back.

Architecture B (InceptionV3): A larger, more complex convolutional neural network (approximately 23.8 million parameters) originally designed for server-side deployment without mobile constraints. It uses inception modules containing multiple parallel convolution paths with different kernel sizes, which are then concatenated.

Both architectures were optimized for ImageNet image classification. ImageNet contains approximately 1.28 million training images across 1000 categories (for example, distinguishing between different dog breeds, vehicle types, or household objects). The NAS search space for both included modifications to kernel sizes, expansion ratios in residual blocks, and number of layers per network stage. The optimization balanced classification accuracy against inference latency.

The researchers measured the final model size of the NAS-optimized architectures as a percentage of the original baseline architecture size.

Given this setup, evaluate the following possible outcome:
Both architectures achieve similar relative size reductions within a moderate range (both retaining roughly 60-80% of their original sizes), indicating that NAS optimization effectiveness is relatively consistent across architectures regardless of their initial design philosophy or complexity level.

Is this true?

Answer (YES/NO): YES